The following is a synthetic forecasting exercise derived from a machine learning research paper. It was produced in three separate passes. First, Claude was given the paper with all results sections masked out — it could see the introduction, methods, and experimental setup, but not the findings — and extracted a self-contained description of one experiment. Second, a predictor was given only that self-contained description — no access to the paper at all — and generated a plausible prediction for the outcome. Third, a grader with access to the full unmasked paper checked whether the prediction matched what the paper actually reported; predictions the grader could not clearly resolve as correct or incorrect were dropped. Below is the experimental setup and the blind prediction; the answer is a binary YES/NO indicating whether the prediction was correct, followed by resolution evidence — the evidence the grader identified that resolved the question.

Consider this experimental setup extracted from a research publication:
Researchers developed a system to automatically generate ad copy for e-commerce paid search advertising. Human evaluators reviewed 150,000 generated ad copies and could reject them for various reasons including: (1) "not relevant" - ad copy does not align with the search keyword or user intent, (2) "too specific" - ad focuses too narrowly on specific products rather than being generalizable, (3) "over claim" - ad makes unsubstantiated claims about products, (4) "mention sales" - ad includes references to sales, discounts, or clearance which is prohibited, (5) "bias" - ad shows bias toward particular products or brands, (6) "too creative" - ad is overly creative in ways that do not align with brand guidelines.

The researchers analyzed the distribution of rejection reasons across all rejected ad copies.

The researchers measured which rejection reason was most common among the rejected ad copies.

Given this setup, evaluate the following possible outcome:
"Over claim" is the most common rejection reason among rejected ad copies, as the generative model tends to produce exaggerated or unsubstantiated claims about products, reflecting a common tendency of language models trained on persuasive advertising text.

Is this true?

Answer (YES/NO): NO